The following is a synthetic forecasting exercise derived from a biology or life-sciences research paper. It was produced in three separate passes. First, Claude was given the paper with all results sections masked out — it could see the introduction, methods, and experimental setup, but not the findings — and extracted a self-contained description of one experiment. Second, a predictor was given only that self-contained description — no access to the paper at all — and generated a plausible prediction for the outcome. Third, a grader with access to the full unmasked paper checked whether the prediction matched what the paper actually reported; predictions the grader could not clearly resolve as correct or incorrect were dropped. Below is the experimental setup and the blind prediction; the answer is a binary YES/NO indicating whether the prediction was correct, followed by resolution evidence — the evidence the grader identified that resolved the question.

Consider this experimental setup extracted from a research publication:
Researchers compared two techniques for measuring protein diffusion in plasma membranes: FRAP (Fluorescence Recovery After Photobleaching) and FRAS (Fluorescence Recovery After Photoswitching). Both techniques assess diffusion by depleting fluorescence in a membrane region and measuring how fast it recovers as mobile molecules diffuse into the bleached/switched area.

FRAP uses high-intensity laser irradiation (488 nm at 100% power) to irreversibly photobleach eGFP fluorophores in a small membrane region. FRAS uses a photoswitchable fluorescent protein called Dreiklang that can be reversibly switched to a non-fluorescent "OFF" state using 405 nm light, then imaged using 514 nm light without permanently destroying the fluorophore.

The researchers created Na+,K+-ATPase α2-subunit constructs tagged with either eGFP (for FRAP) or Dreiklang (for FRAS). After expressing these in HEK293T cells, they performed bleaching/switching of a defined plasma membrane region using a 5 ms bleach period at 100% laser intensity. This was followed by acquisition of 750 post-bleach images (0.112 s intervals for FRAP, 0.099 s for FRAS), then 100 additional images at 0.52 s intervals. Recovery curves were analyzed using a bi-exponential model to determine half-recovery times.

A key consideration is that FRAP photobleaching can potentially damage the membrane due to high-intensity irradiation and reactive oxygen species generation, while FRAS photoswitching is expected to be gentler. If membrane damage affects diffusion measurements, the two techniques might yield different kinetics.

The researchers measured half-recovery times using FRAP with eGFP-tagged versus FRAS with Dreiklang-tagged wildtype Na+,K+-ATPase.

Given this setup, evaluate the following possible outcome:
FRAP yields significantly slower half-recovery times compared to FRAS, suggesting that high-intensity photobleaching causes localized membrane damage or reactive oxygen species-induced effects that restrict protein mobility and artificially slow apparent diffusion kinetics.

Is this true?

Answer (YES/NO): NO